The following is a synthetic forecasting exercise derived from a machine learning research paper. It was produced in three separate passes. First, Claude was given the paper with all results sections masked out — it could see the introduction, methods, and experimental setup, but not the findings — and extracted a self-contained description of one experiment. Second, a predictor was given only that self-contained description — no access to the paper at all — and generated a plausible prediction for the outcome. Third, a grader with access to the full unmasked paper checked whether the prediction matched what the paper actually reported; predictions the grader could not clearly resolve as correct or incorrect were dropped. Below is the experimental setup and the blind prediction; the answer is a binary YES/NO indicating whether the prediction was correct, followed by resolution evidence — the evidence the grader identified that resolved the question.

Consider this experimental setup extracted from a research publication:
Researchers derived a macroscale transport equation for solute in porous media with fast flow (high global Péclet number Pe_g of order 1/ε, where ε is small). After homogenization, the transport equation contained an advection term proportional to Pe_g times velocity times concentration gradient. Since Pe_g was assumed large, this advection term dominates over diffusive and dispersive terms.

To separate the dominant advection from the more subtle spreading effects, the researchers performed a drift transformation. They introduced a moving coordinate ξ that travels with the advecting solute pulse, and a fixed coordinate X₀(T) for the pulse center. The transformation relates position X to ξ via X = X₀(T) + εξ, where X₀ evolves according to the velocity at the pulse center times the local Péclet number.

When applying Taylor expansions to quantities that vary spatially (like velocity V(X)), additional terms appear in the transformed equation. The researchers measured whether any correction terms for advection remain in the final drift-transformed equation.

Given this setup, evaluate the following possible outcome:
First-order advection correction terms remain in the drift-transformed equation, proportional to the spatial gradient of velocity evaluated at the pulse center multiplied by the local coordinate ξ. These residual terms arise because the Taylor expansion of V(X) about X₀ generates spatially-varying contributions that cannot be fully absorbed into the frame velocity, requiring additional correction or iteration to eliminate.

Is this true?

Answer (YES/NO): NO